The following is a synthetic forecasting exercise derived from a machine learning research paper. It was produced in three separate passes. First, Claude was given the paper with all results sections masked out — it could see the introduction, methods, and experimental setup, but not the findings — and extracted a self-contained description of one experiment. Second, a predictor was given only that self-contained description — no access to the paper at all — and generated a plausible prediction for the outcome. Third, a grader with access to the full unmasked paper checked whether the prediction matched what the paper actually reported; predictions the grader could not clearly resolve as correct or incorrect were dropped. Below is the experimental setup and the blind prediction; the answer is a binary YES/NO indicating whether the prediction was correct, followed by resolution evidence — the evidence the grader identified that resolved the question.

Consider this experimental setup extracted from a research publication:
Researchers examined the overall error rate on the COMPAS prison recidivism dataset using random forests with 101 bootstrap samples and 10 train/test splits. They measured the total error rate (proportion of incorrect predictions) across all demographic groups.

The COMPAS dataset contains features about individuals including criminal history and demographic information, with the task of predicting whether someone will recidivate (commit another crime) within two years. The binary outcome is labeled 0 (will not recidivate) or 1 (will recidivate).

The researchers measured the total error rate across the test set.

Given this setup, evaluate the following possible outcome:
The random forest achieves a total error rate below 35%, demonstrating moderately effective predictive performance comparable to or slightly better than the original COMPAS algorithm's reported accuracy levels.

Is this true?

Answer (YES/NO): NO